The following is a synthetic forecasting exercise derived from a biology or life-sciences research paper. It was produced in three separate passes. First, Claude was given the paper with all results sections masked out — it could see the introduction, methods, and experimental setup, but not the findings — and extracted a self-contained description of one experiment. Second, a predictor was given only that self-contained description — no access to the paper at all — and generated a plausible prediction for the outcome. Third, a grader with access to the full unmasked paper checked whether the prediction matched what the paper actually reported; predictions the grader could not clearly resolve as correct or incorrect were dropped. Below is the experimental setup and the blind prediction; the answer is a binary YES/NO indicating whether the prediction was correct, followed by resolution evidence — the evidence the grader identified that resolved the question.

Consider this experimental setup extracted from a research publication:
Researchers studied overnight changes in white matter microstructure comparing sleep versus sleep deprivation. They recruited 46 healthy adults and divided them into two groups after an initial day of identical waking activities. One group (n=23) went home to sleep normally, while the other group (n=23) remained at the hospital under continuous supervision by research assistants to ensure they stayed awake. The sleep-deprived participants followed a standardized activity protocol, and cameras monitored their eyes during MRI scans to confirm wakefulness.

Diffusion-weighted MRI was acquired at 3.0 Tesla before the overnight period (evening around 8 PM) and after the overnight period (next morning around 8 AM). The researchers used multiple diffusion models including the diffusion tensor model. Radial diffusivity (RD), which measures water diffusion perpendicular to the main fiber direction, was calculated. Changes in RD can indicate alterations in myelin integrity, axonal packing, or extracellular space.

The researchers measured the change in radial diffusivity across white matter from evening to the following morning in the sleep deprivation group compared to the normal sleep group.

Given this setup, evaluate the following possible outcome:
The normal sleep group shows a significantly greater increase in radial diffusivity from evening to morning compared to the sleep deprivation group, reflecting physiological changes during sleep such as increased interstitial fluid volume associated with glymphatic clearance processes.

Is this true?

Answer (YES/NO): NO